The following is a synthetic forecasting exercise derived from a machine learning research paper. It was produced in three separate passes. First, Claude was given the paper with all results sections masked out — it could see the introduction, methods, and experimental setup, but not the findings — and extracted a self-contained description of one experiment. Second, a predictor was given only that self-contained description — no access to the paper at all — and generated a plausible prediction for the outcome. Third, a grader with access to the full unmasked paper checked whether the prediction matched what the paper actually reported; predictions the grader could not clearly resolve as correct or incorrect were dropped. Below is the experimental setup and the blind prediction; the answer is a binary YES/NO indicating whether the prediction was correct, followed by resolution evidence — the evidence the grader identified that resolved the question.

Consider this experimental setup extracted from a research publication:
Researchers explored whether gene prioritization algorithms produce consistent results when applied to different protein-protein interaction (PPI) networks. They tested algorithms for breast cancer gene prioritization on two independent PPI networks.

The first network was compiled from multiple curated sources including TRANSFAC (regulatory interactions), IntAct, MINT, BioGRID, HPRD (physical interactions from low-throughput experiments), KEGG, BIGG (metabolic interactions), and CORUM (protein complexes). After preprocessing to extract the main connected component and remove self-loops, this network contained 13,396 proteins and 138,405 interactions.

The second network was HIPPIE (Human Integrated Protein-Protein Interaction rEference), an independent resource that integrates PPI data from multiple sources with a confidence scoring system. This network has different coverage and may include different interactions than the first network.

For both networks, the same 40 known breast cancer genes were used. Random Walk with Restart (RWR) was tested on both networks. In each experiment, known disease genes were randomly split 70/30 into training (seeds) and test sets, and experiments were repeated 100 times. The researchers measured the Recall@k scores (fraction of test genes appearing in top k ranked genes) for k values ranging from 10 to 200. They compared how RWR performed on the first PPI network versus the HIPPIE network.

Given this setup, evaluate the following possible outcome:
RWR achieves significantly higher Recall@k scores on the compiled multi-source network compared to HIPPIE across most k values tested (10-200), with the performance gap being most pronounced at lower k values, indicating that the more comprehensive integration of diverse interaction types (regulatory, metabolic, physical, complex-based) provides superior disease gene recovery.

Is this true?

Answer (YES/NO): NO